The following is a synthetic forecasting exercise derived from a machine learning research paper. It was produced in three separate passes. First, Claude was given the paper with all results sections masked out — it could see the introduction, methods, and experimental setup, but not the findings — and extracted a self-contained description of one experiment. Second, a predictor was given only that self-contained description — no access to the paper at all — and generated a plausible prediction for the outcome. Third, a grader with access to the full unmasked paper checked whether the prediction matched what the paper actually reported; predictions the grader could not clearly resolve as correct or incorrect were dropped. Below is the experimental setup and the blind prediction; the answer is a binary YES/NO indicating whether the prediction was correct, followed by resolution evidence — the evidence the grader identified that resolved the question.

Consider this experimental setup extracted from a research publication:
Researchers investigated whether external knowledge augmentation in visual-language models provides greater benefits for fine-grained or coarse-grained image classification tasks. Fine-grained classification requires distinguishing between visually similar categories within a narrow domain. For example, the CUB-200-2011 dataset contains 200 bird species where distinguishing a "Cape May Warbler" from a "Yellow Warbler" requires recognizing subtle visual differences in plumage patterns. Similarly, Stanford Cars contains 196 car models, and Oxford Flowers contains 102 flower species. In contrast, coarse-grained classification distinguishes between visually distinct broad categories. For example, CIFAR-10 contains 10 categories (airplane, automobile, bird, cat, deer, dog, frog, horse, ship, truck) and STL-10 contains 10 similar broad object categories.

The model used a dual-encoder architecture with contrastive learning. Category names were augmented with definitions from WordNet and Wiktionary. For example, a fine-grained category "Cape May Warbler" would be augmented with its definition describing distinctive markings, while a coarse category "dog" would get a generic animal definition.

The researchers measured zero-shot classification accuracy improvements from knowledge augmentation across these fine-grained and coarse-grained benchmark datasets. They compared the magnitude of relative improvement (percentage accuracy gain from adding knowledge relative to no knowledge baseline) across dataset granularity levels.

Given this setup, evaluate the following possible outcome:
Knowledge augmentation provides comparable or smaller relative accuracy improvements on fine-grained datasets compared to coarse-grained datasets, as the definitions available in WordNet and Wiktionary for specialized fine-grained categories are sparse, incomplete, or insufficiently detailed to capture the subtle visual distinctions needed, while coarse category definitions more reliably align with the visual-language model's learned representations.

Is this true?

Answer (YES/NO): NO